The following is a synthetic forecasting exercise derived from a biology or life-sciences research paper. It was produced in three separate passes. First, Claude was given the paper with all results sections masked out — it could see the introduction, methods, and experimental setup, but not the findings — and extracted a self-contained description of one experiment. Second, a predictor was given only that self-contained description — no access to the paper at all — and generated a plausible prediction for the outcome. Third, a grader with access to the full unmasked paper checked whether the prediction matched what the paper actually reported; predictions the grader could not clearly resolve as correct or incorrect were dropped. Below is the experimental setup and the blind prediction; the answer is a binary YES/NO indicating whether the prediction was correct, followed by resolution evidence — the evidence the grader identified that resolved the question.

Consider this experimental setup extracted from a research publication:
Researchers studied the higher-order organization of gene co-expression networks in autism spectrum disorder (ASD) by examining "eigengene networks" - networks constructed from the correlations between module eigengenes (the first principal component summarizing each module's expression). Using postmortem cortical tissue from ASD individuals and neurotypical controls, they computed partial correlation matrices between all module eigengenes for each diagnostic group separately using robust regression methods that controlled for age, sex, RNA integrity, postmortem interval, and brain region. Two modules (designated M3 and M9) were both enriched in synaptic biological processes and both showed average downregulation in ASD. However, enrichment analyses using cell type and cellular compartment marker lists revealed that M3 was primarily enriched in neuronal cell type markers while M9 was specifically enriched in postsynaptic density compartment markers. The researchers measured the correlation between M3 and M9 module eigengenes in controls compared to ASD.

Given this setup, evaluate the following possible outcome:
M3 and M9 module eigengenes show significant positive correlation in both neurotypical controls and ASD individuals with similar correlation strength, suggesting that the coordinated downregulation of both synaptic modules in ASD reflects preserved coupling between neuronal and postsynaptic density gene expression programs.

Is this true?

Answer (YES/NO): NO